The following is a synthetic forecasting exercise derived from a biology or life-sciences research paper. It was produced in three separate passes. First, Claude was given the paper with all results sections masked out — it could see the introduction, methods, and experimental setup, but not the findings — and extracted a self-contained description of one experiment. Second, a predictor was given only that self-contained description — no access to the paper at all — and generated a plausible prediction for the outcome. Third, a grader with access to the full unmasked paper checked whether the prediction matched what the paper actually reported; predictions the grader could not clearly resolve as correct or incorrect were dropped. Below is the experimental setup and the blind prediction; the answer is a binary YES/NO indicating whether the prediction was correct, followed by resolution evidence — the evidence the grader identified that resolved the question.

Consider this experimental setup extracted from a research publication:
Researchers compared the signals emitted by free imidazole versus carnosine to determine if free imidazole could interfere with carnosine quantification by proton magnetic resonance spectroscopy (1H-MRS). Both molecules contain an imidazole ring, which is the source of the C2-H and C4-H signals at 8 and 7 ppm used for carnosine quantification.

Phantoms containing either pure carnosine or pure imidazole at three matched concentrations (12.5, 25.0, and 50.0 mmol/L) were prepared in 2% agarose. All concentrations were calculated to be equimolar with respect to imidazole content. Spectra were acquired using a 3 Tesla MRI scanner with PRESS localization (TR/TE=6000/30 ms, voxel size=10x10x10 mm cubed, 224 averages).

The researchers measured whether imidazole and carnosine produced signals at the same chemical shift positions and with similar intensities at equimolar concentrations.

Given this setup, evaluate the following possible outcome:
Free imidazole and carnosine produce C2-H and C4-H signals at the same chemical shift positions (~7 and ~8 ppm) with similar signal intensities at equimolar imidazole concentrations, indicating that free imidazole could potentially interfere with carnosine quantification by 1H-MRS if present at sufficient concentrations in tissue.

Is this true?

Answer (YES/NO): NO